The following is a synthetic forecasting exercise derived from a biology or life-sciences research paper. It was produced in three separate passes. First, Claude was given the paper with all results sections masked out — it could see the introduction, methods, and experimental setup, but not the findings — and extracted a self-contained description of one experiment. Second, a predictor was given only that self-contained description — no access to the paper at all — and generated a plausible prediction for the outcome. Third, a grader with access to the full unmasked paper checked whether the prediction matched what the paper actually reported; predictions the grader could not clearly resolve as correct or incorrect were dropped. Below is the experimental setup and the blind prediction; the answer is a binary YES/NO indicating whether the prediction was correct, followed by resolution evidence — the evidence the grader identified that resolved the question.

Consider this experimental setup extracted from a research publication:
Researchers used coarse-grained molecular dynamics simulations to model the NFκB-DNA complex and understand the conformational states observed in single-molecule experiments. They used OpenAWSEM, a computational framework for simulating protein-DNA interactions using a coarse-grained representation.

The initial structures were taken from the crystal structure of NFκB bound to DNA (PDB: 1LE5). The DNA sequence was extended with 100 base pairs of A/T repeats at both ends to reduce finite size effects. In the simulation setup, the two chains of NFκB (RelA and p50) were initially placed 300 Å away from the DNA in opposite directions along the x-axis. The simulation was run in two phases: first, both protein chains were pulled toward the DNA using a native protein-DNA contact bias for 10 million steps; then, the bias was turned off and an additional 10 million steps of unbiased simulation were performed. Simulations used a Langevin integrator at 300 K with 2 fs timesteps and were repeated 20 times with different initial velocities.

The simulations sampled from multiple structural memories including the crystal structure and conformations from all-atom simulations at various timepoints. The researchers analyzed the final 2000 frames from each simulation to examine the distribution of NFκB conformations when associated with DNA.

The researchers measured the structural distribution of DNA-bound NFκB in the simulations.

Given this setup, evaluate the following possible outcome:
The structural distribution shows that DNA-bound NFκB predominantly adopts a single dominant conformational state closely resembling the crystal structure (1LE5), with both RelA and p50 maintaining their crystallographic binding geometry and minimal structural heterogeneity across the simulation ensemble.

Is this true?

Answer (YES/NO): NO